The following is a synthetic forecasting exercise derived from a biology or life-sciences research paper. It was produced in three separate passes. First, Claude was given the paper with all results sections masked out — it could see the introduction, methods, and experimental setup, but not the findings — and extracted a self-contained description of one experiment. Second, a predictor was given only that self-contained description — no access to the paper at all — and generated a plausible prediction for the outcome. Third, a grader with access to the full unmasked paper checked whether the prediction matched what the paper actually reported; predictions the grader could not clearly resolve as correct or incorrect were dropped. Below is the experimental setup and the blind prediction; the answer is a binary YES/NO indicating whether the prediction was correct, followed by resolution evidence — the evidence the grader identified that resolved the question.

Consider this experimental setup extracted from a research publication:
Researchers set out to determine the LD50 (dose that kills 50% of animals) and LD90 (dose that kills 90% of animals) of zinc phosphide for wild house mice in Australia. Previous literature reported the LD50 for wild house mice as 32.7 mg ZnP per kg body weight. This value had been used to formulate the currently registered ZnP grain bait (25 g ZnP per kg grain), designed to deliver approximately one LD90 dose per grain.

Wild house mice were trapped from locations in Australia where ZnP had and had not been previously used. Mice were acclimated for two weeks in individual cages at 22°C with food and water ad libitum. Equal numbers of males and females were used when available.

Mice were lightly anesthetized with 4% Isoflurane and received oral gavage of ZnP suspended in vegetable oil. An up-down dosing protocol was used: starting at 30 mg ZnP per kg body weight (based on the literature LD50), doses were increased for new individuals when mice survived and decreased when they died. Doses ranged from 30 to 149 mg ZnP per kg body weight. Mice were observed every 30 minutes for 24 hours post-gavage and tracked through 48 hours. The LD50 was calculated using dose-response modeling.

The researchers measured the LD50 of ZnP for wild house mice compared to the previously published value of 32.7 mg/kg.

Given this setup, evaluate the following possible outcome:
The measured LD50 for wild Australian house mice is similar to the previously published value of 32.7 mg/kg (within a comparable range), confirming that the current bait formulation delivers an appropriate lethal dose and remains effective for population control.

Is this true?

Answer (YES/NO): NO